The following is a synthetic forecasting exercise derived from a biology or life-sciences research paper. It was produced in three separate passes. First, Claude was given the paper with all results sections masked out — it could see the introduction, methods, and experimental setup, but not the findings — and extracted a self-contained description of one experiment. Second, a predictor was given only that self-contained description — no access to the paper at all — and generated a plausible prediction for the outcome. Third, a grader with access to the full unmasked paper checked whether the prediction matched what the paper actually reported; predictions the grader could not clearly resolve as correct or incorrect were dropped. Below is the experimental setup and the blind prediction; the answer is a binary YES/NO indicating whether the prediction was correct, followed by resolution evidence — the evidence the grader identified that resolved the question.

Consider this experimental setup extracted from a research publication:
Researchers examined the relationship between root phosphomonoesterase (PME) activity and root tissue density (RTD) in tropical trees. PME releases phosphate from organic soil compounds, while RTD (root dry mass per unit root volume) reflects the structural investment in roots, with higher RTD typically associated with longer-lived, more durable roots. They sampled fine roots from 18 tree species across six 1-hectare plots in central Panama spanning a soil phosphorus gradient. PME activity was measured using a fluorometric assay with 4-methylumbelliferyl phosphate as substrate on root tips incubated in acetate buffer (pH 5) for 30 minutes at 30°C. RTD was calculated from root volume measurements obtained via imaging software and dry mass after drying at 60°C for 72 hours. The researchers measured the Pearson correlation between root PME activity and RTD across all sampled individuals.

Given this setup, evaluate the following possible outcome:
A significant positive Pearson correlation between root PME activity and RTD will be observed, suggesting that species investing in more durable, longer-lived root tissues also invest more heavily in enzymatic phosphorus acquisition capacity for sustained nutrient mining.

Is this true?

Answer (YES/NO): NO